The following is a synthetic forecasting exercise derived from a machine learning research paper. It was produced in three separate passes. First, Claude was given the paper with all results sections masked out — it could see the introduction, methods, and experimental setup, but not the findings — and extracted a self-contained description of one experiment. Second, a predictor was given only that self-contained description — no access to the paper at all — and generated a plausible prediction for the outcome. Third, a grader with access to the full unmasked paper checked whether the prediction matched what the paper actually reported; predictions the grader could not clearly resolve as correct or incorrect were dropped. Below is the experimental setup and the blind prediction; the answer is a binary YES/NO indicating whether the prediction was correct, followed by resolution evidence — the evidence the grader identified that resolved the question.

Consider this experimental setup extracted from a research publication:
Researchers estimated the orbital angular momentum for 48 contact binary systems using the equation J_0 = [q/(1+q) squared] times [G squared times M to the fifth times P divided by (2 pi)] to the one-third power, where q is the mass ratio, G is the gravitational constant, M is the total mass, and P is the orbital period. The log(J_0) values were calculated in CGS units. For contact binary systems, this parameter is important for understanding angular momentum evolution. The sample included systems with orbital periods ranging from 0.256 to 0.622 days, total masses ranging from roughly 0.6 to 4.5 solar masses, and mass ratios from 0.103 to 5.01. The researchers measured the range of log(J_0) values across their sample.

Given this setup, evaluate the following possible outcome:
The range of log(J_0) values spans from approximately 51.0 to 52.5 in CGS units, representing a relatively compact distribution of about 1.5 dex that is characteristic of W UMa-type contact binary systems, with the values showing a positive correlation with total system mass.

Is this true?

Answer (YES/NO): NO